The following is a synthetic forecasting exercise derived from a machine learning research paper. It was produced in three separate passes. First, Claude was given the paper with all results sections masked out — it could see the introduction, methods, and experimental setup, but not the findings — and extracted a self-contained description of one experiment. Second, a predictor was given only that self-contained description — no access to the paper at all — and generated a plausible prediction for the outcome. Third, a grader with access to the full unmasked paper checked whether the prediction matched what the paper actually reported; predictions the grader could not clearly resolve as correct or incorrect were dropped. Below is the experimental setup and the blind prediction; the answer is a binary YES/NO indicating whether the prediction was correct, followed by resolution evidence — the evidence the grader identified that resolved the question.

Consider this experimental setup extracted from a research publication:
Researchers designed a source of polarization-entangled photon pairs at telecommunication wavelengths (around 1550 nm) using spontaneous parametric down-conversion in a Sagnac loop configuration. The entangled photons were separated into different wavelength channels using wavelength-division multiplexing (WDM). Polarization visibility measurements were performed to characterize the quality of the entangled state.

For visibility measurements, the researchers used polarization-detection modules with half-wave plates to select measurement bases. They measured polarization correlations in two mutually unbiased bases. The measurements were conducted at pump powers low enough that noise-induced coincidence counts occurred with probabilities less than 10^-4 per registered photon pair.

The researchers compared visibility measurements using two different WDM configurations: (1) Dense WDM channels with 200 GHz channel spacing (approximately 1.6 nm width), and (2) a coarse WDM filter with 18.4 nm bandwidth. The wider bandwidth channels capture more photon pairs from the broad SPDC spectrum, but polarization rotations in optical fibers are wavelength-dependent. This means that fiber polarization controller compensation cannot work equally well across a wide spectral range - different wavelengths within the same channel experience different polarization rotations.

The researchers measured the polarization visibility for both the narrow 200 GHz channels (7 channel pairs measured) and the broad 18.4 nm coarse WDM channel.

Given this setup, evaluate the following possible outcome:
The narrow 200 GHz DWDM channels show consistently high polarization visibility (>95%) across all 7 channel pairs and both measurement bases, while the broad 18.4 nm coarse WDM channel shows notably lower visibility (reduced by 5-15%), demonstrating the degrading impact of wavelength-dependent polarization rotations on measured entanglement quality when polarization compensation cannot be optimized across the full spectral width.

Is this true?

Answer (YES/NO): YES